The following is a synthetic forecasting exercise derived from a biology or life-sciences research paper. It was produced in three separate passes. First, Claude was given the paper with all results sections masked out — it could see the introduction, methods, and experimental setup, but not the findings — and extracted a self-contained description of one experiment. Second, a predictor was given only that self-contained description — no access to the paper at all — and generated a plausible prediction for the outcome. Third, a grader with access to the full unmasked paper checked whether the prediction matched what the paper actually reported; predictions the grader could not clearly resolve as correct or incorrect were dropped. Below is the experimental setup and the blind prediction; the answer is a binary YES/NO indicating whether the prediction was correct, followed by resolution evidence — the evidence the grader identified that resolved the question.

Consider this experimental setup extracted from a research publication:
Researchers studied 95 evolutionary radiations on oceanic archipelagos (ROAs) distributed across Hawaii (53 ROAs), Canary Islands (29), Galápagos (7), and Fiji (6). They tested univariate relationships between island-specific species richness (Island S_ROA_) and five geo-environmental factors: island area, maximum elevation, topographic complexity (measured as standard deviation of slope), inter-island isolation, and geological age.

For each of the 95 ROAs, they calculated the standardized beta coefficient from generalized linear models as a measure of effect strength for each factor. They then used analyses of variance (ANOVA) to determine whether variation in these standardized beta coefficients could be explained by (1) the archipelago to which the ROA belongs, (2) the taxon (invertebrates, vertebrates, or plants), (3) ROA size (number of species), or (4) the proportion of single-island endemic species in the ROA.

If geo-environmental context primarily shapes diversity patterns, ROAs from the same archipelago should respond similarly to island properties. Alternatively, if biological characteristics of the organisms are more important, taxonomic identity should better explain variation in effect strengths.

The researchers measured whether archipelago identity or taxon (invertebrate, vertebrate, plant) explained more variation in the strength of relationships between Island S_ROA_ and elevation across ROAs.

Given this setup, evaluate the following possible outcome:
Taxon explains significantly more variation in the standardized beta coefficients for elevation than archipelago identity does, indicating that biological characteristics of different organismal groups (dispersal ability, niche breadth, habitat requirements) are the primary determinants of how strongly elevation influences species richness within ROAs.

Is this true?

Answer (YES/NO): NO